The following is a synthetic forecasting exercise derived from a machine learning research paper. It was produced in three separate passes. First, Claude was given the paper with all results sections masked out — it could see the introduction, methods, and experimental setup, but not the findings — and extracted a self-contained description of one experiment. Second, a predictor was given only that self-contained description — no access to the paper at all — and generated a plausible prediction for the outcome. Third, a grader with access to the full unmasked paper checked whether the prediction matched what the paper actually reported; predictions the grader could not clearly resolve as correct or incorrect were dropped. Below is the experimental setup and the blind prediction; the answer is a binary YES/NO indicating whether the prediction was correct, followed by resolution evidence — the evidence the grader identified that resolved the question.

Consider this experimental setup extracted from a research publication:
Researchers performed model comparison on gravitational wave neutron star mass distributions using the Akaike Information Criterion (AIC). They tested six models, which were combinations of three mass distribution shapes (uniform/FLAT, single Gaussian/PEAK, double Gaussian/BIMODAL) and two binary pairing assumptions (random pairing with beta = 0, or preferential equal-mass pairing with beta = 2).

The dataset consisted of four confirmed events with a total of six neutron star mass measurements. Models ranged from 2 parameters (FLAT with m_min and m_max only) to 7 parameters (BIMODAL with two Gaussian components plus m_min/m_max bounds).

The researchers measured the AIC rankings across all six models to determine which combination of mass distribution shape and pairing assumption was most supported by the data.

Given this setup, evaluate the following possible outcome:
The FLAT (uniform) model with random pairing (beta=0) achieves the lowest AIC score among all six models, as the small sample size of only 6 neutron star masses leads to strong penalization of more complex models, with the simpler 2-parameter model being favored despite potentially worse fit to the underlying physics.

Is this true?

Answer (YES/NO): NO